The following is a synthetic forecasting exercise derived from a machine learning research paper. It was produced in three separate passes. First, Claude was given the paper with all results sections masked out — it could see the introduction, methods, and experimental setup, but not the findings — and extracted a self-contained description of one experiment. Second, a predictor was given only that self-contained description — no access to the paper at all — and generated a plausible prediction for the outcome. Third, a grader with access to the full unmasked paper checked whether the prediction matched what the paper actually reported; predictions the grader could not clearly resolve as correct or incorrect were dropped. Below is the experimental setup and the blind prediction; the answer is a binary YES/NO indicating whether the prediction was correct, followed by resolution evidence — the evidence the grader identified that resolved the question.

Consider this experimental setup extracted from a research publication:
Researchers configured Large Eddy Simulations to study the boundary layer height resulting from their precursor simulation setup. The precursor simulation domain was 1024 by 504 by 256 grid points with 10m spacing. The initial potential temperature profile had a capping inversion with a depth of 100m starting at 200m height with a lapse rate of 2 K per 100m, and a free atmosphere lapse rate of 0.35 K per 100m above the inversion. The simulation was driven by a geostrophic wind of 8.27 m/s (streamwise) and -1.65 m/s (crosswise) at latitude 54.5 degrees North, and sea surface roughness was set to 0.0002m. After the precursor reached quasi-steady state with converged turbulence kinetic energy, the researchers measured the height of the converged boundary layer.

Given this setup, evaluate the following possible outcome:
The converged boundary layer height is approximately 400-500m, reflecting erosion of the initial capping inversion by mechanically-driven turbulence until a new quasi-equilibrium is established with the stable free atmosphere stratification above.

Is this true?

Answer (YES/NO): NO